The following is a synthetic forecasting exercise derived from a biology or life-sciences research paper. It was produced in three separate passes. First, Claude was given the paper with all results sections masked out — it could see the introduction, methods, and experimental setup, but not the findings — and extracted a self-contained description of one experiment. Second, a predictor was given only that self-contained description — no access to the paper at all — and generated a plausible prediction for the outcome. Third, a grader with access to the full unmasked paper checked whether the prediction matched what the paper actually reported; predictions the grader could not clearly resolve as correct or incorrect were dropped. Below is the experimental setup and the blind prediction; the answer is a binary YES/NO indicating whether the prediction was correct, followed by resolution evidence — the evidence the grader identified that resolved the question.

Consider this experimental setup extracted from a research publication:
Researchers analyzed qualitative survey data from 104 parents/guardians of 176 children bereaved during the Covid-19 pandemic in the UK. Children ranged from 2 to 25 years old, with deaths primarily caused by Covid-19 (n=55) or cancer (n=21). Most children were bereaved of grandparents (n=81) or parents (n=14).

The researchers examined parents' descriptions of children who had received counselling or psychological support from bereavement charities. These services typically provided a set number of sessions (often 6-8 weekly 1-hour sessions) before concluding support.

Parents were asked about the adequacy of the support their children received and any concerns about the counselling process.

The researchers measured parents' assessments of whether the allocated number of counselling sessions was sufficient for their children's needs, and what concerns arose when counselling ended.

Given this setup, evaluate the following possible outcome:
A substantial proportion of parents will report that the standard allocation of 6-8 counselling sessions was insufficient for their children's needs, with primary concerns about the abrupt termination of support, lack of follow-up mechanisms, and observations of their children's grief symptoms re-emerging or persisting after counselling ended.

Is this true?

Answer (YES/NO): NO